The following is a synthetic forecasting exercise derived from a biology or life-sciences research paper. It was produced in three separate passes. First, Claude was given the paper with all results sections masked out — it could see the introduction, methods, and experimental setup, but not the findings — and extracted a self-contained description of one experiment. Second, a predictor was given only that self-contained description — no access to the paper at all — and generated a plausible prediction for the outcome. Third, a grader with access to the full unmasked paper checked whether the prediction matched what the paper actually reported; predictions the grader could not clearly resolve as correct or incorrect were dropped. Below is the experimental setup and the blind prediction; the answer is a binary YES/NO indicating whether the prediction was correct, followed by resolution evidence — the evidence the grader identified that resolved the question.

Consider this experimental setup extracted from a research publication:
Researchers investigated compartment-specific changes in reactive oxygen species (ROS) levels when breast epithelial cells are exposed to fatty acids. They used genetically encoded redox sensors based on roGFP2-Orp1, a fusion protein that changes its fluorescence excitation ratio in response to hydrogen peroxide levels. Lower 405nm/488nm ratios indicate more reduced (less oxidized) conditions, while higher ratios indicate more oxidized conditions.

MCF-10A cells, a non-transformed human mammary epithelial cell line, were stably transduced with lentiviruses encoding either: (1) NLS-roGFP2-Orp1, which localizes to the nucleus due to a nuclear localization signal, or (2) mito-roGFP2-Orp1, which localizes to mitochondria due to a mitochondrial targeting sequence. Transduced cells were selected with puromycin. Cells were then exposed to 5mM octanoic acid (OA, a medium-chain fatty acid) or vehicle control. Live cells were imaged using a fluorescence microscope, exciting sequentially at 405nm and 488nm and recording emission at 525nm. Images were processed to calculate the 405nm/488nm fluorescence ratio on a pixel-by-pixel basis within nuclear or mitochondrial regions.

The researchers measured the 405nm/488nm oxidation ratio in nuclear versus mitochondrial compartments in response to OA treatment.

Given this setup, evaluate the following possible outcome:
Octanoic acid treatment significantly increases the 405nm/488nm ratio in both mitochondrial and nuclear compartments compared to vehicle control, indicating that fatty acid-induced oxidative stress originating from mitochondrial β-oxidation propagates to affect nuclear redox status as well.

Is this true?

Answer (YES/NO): YES